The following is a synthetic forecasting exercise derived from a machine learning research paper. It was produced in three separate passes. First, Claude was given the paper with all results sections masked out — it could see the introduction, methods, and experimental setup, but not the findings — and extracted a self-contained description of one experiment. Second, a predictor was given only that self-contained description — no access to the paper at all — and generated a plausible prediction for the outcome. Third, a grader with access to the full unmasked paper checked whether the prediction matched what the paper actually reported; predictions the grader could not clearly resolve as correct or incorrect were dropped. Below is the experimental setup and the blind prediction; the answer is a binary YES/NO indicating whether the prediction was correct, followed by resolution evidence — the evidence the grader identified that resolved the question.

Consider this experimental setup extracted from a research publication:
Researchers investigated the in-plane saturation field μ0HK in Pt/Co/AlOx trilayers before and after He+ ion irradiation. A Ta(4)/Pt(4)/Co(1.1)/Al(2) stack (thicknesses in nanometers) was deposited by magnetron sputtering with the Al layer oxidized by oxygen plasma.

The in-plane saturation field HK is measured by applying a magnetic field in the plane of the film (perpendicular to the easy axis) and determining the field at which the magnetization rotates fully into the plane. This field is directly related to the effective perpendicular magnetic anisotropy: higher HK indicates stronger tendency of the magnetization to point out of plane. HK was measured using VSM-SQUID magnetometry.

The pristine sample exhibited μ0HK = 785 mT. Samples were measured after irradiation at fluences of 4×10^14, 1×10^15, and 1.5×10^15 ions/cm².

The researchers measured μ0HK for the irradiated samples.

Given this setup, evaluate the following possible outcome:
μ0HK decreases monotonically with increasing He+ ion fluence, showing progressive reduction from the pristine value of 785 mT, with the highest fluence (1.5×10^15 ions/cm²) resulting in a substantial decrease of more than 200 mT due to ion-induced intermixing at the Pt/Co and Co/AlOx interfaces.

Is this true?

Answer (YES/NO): YES